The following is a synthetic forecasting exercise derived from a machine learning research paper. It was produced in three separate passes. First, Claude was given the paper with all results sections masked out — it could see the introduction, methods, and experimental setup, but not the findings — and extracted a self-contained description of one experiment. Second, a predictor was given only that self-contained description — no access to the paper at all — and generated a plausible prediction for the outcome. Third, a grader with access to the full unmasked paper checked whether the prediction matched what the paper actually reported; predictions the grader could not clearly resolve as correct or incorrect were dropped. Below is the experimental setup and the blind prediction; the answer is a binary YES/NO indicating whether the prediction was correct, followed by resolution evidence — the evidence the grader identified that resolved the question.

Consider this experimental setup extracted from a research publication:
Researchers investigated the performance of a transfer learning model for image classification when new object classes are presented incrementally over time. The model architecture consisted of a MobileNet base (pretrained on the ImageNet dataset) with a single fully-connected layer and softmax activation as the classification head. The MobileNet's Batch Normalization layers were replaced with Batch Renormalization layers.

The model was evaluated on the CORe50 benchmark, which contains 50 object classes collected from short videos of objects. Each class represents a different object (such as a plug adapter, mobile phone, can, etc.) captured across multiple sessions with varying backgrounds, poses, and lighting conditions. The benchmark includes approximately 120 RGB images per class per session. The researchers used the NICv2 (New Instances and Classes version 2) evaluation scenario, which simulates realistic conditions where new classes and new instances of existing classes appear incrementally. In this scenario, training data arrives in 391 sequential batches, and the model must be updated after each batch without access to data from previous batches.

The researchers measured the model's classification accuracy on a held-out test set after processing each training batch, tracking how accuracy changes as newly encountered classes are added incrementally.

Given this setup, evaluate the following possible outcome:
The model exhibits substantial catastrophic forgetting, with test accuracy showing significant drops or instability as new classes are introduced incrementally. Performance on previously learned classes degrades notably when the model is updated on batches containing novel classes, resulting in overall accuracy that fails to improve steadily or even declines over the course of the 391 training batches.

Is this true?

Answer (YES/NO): YES